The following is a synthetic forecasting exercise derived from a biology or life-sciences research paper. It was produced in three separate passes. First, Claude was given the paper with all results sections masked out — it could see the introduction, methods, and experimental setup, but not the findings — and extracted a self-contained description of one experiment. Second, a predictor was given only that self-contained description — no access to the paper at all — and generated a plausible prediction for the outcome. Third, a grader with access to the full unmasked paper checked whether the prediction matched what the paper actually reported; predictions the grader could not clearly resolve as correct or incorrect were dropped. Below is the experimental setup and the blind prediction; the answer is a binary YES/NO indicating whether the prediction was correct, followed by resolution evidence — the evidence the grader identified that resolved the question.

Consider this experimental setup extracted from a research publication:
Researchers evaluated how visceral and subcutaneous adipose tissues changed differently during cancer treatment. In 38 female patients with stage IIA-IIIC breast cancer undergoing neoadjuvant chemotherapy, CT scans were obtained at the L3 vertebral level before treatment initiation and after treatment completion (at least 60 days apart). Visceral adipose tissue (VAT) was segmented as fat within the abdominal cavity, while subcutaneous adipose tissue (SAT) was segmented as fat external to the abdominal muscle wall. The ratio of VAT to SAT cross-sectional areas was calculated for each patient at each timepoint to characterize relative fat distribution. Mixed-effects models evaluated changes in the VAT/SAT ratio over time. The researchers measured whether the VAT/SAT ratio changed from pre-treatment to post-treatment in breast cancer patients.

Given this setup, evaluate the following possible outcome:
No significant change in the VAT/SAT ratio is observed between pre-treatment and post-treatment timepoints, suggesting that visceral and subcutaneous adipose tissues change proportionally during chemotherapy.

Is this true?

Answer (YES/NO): YES